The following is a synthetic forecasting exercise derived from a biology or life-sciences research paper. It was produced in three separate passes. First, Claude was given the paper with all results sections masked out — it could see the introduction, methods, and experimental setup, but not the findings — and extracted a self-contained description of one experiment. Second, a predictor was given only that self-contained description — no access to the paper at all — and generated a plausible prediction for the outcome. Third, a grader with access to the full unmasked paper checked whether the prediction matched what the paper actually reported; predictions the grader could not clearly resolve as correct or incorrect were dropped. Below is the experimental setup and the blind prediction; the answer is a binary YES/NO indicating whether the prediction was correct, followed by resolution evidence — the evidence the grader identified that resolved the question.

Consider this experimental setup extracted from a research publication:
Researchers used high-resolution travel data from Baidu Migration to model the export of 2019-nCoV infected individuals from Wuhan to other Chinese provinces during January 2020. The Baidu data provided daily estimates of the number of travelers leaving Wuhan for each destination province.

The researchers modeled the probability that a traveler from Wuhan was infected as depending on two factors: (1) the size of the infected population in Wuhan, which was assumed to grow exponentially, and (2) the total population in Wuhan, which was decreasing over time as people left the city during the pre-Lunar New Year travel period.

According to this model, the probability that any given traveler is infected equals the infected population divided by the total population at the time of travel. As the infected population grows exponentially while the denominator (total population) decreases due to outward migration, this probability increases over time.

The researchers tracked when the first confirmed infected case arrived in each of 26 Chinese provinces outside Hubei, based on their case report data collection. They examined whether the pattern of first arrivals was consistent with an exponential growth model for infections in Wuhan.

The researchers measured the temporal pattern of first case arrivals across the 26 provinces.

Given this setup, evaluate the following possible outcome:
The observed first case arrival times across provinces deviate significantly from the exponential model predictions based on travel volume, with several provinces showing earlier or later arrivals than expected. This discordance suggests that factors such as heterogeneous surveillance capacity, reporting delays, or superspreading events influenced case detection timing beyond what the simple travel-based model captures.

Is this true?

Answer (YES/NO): NO